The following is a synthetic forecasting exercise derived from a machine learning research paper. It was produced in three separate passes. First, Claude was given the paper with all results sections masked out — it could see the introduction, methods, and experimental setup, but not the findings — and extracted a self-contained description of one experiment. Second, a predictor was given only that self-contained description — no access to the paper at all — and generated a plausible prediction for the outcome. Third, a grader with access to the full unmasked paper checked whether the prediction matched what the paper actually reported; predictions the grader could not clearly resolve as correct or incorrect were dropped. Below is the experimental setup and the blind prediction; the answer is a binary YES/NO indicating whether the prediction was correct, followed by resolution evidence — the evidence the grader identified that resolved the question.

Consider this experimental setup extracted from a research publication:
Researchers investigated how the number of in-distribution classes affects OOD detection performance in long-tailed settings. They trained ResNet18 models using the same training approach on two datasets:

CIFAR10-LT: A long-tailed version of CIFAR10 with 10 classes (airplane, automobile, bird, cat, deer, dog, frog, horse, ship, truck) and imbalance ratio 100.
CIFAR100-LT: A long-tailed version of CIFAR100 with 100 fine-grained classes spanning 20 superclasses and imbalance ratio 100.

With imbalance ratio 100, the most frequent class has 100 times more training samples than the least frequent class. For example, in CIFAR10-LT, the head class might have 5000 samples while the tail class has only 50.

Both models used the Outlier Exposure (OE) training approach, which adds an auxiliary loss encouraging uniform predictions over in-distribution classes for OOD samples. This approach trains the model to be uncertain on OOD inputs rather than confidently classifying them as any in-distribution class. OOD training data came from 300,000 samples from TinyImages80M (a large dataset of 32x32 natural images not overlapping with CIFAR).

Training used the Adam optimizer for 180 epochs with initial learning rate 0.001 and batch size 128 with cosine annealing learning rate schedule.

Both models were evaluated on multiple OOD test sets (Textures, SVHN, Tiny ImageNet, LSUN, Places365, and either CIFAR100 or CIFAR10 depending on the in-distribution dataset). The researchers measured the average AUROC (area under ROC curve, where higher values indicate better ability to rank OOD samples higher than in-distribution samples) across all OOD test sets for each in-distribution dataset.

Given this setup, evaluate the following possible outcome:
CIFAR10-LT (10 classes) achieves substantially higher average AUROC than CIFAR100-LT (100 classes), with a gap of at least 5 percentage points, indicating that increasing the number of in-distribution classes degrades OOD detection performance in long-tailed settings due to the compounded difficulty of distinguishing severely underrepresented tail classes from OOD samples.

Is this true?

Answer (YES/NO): YES